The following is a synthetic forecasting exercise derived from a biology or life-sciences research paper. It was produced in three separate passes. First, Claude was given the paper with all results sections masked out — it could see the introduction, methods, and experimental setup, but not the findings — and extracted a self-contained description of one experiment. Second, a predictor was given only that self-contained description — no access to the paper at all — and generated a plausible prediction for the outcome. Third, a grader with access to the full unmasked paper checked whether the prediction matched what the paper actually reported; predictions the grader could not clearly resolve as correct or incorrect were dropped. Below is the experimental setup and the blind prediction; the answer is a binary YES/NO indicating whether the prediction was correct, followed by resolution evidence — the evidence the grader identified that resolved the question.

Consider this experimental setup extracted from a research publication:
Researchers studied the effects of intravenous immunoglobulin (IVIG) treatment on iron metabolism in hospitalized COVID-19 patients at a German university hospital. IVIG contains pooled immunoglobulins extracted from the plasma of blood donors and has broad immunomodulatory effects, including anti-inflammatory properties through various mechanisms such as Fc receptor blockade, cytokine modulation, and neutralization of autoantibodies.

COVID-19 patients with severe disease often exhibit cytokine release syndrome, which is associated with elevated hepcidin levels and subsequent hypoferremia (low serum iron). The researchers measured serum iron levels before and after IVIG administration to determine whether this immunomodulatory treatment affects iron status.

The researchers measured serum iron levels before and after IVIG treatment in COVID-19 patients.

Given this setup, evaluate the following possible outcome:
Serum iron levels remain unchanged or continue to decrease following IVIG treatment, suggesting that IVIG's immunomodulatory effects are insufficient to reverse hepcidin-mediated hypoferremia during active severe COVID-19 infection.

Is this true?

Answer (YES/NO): NO